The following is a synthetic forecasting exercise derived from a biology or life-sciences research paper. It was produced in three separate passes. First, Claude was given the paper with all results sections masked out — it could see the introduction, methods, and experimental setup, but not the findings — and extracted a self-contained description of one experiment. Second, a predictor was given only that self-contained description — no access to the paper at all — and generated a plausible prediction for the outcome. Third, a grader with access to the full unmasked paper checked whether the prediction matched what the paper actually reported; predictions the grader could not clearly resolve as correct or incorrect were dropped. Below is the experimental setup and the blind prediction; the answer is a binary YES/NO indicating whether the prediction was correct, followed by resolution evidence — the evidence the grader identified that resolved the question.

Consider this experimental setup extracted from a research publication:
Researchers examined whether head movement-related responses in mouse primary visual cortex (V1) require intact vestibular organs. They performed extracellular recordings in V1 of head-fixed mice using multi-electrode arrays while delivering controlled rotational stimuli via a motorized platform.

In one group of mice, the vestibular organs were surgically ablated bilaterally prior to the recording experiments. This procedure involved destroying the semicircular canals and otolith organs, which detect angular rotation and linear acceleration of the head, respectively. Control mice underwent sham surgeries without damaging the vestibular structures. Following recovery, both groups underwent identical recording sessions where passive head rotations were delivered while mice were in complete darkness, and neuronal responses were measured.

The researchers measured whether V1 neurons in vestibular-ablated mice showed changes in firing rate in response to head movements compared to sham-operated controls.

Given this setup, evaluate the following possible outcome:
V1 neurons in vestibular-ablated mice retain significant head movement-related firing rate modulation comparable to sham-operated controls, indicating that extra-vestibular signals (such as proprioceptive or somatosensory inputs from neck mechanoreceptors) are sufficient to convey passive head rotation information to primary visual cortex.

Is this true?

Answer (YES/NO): NO